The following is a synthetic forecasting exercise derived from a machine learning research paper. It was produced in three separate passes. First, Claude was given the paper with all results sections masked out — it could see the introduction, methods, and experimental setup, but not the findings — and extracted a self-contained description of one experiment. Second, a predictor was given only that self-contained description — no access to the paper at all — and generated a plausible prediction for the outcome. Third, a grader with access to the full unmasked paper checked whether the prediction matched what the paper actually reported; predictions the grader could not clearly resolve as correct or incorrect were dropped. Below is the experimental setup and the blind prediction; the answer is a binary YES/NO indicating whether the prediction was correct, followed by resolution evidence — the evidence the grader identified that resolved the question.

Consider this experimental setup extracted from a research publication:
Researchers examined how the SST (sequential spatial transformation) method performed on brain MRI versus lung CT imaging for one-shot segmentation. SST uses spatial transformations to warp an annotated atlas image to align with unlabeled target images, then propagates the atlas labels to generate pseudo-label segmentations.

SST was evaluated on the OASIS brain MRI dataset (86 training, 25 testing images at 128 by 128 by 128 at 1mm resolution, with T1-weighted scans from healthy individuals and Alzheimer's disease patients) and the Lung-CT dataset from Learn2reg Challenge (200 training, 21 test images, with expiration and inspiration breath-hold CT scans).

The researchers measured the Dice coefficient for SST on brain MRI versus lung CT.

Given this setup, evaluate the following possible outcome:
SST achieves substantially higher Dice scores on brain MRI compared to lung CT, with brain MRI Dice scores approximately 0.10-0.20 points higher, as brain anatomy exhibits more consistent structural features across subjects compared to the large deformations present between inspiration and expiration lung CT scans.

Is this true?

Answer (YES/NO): YES